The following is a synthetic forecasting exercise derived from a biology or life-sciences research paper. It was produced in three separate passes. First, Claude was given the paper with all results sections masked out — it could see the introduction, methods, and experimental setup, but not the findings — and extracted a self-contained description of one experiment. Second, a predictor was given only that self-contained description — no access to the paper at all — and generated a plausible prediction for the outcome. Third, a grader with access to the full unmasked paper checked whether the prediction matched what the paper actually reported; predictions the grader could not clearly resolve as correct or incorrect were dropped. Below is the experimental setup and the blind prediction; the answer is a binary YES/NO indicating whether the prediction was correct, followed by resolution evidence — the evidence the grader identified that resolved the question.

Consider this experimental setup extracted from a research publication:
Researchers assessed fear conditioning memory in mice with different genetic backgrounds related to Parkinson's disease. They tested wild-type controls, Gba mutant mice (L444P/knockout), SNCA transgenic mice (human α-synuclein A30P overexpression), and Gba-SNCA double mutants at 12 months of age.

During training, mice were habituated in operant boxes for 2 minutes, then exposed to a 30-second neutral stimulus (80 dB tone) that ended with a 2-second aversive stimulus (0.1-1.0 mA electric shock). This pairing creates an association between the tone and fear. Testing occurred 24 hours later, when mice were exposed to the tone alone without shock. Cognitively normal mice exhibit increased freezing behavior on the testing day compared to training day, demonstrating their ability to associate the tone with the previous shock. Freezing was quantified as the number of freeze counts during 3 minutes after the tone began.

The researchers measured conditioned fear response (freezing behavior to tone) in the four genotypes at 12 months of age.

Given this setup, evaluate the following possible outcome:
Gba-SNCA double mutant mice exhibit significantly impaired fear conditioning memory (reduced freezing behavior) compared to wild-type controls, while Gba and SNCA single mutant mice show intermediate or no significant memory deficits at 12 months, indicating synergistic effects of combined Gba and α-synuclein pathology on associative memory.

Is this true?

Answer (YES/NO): NO